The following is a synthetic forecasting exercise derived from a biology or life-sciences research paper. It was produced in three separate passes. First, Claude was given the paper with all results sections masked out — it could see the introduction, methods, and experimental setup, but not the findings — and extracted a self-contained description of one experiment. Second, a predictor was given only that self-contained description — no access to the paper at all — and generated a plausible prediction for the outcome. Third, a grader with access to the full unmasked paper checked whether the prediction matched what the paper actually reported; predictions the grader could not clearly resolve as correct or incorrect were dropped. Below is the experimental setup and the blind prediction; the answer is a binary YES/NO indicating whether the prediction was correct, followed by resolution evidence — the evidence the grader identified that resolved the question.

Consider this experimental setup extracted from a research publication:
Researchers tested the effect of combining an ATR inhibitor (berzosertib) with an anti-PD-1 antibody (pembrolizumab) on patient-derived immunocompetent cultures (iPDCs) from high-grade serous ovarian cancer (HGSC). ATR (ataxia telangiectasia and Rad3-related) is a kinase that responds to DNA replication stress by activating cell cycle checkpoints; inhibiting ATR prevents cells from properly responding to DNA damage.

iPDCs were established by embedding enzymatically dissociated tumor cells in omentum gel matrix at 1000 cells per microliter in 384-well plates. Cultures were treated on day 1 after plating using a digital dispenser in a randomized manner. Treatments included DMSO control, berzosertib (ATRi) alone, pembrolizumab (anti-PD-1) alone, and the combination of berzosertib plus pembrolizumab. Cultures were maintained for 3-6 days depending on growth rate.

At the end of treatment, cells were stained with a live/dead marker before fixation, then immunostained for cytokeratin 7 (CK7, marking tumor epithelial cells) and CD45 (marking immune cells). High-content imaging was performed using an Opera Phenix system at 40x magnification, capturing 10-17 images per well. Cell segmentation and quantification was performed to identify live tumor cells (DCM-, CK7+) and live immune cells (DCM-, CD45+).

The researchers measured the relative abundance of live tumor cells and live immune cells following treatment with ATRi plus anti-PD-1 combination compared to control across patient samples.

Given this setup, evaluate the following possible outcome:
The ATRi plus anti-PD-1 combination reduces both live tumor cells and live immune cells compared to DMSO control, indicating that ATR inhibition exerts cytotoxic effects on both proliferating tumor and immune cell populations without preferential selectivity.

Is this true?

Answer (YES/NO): NO